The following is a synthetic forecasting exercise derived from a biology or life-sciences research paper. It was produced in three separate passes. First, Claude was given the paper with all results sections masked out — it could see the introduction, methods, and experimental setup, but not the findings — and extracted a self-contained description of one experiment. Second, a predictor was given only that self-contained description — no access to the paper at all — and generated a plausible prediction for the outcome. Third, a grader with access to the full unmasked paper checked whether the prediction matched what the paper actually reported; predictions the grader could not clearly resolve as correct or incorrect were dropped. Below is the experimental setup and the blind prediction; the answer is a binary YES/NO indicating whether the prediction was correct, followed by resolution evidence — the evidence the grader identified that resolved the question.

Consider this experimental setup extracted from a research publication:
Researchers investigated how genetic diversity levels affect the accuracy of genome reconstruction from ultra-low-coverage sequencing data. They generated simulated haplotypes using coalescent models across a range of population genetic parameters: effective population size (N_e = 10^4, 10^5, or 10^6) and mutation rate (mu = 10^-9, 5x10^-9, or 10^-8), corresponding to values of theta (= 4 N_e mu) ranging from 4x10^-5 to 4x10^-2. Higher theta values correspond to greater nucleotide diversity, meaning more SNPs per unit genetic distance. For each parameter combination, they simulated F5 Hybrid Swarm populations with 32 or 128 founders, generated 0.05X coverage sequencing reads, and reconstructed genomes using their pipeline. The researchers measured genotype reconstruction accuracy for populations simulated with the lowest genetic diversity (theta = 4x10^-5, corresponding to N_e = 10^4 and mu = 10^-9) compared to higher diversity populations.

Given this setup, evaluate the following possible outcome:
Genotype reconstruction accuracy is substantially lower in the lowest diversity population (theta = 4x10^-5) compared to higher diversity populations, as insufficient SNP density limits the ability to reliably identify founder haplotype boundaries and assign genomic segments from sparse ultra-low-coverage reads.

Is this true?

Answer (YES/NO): YES